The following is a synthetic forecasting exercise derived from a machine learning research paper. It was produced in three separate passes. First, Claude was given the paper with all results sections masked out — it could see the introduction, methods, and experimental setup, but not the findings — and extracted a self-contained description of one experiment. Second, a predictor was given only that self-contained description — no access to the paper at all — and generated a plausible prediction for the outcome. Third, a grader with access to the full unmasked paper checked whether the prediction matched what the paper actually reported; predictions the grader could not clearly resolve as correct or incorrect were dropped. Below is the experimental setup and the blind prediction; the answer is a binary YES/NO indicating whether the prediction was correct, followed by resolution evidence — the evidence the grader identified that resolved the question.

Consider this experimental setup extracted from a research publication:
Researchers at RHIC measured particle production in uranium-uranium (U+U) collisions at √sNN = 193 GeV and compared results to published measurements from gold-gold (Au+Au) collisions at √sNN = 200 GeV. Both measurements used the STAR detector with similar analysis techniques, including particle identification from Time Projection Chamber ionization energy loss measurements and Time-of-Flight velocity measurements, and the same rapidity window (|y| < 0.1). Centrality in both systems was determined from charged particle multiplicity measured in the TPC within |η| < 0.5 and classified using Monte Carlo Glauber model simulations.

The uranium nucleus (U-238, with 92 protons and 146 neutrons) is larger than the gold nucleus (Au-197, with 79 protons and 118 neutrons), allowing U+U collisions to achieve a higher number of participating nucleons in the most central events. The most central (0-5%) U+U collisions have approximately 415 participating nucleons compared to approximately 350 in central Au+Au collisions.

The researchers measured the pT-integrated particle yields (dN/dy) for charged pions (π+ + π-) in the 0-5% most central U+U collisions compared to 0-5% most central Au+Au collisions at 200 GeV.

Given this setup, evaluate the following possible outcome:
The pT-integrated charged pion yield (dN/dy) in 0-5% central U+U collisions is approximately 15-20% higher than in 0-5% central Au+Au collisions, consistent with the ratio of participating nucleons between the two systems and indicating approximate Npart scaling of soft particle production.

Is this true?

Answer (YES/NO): YES